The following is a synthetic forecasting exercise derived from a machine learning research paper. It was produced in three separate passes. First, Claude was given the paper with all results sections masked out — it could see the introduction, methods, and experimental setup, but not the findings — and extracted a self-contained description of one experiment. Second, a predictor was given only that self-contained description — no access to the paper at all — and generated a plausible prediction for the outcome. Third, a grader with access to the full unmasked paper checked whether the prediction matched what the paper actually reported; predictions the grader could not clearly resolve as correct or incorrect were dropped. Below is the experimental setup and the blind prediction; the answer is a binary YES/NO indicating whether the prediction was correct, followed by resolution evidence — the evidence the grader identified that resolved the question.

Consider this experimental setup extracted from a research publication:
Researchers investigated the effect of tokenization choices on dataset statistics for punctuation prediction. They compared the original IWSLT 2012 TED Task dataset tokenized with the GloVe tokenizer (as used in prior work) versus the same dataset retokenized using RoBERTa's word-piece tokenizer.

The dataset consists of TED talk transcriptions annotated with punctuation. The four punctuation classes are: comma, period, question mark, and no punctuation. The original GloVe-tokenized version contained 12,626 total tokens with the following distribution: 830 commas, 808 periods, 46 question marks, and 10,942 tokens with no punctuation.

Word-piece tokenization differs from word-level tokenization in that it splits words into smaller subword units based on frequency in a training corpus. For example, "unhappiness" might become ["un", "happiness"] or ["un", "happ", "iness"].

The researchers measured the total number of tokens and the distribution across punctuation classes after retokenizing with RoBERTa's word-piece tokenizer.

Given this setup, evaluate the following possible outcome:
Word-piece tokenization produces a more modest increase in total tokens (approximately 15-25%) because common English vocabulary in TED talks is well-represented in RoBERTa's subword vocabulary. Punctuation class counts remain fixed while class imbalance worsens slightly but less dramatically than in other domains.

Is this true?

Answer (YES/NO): NO